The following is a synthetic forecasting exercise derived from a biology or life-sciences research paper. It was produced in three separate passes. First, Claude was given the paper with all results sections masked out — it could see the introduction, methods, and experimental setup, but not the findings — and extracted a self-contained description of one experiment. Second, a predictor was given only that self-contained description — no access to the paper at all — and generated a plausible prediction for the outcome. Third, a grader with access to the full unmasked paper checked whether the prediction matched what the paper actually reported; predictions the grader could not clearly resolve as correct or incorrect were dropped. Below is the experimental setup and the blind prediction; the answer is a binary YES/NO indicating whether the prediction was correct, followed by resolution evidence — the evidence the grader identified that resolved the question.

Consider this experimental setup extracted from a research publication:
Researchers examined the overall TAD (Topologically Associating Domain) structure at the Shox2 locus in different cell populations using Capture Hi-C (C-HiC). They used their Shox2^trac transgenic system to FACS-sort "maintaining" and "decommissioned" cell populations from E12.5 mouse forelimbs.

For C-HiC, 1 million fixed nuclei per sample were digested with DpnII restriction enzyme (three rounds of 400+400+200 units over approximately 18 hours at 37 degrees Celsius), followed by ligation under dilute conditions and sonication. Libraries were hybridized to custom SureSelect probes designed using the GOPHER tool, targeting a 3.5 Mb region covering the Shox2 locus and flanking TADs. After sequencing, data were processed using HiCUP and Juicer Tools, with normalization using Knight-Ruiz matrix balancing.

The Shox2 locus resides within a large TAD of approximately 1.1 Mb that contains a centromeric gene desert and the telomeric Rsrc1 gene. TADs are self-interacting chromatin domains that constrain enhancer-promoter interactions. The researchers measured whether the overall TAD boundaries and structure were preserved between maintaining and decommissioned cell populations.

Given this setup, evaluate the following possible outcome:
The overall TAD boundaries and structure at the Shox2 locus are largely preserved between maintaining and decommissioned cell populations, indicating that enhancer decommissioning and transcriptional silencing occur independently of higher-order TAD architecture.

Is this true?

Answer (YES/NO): NO